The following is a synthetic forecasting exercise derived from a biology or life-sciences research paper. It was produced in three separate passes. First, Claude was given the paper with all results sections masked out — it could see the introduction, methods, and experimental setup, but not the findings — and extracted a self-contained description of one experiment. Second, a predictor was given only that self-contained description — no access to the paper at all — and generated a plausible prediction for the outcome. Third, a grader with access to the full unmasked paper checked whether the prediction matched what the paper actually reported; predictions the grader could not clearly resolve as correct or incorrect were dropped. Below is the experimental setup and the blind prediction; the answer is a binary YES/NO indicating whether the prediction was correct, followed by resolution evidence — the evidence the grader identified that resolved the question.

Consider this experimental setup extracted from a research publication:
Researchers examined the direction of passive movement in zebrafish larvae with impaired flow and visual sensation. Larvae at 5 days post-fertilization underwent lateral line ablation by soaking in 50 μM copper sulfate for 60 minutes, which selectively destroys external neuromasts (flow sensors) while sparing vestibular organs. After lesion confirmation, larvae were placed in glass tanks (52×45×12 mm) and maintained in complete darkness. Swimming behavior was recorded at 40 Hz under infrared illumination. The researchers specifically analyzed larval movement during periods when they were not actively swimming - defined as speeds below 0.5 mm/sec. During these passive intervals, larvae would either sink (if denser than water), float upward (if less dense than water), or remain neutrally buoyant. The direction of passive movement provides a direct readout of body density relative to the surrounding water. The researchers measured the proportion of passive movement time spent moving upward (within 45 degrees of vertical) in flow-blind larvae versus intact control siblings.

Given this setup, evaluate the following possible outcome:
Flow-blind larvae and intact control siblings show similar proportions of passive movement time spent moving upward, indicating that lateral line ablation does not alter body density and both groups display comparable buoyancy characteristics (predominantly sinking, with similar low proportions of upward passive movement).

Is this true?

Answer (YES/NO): NO